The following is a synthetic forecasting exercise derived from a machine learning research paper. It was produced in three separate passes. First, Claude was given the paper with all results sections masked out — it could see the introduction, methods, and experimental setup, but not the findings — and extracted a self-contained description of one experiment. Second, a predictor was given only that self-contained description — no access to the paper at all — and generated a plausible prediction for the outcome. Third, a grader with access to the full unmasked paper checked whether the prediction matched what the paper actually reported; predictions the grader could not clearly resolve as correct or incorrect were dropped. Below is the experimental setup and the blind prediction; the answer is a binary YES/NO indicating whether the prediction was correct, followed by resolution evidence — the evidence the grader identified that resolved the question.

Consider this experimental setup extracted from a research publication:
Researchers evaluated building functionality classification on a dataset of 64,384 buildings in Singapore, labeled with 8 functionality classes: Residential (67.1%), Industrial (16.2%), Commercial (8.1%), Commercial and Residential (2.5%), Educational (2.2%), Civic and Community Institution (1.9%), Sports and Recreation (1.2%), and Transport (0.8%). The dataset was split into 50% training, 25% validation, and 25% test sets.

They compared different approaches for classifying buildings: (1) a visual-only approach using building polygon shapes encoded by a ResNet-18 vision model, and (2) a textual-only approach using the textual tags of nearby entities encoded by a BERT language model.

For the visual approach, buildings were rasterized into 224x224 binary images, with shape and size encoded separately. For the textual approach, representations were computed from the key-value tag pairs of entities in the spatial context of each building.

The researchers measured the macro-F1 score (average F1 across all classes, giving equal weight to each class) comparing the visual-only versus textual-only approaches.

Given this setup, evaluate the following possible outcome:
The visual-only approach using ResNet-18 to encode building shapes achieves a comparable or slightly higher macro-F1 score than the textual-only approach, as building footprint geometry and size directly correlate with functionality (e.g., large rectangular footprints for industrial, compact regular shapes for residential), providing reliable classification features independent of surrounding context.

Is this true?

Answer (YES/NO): NO